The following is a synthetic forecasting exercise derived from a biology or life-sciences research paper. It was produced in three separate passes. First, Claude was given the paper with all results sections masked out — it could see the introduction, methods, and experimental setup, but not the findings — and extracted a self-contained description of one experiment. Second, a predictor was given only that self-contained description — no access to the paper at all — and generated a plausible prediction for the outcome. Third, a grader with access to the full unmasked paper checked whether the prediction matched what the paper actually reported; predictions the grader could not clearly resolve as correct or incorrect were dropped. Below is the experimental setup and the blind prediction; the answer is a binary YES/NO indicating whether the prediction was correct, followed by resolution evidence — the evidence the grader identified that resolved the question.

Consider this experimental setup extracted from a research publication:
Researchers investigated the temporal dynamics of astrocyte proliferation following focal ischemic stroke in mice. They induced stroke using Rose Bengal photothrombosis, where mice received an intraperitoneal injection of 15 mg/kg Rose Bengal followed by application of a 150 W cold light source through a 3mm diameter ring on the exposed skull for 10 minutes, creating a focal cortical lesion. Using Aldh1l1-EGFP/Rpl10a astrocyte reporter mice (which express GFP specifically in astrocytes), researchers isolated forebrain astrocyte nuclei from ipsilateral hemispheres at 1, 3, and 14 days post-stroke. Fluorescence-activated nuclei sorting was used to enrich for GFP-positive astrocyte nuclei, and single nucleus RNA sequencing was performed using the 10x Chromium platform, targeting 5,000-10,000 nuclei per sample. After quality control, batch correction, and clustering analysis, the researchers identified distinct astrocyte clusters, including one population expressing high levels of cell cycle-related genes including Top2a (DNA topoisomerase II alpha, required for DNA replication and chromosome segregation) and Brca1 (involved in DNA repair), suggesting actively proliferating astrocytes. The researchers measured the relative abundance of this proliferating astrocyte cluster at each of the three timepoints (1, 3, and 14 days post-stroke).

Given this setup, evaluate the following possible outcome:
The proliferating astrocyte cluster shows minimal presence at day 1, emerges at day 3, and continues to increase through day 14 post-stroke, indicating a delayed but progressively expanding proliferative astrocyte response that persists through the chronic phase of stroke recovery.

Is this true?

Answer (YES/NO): NO